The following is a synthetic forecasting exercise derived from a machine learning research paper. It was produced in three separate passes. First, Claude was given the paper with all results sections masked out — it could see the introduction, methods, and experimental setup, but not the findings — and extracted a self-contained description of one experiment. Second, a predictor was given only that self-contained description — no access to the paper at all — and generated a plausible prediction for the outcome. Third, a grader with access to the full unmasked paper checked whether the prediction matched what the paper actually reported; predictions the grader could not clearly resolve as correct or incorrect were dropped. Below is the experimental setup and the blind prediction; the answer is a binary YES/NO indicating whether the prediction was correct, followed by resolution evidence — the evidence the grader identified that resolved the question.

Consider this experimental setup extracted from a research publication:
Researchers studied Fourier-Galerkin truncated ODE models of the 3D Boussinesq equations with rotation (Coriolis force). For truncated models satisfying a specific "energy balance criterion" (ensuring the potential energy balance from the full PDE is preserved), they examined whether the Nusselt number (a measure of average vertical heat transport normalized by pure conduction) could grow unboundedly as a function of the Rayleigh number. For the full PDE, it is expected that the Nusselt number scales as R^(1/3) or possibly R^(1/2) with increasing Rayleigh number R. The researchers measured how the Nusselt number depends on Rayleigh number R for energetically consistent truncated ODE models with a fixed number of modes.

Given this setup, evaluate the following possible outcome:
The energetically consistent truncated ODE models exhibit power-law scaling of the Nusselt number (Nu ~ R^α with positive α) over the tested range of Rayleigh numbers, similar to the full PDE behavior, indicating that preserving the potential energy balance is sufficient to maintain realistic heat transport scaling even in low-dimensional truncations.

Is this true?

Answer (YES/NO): NO